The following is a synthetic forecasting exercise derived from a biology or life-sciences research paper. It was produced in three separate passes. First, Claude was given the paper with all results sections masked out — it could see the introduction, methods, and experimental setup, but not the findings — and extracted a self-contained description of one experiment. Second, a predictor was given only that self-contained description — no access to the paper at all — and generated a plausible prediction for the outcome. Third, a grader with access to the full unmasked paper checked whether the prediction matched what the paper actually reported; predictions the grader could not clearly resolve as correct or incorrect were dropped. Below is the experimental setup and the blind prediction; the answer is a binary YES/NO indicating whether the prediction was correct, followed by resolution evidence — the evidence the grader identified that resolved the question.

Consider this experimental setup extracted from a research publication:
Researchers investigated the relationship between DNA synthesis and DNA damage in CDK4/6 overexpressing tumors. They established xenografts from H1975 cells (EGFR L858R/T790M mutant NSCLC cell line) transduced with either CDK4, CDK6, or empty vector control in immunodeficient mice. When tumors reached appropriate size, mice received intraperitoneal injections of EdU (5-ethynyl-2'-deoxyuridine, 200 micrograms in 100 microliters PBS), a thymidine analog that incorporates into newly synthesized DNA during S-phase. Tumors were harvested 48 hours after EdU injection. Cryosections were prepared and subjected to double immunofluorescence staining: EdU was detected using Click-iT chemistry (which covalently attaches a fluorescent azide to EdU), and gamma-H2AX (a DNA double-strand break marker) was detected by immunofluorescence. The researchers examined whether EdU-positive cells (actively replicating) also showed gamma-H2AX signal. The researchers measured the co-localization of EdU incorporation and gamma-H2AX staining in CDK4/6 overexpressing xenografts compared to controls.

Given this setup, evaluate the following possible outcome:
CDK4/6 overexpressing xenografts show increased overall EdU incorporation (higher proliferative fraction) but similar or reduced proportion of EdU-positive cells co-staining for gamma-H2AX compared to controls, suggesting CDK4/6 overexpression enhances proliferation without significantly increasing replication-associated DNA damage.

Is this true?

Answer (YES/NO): NO